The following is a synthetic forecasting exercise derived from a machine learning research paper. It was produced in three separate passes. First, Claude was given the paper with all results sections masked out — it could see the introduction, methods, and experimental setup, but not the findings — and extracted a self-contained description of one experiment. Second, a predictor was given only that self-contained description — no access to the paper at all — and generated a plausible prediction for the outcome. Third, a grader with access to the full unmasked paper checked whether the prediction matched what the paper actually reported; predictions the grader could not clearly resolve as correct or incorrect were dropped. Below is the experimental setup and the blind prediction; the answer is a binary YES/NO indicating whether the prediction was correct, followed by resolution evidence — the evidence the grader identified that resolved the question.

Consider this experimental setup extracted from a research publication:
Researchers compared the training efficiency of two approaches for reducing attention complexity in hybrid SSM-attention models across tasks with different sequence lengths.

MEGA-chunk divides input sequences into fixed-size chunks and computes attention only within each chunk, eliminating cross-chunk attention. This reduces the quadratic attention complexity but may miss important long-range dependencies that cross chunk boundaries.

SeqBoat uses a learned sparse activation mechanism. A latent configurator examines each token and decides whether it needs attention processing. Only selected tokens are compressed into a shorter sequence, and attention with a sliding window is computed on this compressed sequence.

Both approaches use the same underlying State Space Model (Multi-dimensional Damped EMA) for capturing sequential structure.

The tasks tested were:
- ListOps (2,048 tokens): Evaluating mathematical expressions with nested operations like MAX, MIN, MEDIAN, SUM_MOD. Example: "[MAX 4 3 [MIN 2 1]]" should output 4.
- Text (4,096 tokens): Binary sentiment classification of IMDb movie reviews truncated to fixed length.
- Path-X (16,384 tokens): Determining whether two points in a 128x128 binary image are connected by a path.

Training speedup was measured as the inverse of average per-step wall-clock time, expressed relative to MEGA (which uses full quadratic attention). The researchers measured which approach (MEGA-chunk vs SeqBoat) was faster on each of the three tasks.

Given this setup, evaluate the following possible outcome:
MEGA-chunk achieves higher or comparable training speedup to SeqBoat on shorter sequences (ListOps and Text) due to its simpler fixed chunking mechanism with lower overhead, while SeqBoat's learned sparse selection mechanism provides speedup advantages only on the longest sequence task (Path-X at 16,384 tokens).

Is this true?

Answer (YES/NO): NO